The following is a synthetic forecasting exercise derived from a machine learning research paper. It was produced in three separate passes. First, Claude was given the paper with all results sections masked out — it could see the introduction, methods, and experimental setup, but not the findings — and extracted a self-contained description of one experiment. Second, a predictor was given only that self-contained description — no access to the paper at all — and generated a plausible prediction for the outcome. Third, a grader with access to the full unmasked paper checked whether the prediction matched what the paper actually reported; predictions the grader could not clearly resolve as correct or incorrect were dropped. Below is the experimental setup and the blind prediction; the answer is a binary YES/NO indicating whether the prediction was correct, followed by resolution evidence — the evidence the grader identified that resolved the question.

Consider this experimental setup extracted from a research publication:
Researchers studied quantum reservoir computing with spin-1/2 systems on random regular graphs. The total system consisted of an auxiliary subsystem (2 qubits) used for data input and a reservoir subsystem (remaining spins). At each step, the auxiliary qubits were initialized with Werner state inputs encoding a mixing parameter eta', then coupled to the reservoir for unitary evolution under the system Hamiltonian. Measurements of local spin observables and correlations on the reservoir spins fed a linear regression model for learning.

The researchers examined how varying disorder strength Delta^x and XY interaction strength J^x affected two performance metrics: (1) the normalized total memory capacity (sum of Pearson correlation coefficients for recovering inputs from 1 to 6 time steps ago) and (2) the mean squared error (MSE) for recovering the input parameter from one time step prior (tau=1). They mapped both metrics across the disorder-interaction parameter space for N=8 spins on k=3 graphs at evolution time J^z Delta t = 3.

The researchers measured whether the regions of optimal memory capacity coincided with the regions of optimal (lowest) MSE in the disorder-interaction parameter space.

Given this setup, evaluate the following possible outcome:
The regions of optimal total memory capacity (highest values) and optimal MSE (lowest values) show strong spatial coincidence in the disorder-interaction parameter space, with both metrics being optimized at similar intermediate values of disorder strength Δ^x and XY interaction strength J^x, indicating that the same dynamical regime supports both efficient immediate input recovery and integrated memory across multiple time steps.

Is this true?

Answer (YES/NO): YES